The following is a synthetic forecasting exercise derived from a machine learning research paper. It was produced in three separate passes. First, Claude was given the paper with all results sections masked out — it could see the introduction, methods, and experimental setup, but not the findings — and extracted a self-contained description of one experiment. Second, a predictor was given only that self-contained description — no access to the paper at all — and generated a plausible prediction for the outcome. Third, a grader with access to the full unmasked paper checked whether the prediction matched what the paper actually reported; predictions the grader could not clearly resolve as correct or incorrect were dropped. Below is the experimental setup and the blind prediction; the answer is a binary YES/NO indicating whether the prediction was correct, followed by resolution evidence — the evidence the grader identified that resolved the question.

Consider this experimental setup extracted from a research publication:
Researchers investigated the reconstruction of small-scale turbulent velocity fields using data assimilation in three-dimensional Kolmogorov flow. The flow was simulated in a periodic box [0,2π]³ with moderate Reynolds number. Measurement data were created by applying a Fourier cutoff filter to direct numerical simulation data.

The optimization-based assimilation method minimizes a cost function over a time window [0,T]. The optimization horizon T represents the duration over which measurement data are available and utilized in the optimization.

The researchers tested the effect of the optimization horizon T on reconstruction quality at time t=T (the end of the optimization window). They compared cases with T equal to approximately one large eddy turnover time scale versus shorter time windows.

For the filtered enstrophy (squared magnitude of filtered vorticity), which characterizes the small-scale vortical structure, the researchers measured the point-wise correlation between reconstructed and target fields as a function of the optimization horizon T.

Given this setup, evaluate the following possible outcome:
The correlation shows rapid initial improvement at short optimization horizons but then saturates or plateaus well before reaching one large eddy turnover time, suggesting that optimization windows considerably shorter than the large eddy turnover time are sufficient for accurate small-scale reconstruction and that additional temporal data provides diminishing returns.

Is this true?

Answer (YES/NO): NO